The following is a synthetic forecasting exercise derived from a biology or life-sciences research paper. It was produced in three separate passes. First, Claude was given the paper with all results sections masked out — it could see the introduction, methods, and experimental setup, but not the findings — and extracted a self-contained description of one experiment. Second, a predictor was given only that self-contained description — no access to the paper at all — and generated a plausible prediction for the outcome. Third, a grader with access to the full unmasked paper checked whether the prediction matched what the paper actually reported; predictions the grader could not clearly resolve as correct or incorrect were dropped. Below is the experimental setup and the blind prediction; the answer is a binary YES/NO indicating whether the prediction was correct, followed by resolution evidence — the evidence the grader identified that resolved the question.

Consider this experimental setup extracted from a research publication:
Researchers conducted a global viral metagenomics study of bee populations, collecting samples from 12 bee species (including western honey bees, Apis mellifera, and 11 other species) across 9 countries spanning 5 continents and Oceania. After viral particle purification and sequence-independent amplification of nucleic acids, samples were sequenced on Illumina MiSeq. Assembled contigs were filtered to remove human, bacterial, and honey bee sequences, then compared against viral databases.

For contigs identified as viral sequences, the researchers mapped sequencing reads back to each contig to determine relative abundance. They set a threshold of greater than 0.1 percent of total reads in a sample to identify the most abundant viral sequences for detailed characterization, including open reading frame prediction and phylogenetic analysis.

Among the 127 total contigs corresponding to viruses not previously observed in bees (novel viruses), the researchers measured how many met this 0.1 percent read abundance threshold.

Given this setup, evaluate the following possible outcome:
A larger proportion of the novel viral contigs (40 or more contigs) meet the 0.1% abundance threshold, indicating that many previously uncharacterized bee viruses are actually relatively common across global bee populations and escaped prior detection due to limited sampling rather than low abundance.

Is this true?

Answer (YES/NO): NO